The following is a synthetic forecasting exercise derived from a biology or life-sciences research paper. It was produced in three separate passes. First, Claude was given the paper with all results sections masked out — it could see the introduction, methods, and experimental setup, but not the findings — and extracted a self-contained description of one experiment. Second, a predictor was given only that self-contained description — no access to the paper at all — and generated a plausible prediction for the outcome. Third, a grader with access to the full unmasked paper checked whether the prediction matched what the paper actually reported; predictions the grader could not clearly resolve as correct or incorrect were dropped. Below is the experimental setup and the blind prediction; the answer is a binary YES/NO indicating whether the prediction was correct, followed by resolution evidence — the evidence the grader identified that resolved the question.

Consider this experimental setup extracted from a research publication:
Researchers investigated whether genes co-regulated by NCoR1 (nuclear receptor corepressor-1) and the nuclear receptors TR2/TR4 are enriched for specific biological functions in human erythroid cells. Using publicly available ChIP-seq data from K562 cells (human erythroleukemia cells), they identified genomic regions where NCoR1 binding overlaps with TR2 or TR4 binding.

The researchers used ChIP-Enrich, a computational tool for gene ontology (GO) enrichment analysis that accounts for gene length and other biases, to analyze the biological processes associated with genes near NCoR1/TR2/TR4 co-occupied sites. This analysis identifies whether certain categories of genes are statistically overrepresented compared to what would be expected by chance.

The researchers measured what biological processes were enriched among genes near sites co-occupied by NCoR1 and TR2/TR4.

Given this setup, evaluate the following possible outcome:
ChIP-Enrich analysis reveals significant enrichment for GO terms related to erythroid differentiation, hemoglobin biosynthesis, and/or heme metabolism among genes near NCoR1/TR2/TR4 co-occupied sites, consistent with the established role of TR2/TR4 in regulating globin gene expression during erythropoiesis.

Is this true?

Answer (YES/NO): NO